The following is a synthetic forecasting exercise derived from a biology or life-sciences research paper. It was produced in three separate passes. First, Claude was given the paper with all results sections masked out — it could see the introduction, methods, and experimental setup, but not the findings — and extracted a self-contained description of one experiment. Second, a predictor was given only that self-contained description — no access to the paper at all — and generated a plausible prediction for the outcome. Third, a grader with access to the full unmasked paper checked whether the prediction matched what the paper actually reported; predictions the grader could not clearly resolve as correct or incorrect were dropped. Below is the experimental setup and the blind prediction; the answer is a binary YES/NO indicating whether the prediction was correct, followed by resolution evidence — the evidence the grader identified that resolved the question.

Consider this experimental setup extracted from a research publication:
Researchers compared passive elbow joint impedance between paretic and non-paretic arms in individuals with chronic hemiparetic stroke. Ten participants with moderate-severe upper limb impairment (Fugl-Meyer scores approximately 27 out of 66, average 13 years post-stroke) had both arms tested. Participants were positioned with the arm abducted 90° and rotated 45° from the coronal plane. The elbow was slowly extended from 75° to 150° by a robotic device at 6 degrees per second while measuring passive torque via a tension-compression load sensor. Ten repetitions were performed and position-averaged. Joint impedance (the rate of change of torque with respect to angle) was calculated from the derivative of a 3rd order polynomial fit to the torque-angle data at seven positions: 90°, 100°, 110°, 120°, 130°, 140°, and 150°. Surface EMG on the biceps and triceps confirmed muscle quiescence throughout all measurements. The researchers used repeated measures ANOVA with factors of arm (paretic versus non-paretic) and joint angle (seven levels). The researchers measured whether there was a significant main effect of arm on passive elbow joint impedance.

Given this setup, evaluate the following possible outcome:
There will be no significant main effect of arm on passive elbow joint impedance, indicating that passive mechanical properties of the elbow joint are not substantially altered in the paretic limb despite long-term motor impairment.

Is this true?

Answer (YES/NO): NO